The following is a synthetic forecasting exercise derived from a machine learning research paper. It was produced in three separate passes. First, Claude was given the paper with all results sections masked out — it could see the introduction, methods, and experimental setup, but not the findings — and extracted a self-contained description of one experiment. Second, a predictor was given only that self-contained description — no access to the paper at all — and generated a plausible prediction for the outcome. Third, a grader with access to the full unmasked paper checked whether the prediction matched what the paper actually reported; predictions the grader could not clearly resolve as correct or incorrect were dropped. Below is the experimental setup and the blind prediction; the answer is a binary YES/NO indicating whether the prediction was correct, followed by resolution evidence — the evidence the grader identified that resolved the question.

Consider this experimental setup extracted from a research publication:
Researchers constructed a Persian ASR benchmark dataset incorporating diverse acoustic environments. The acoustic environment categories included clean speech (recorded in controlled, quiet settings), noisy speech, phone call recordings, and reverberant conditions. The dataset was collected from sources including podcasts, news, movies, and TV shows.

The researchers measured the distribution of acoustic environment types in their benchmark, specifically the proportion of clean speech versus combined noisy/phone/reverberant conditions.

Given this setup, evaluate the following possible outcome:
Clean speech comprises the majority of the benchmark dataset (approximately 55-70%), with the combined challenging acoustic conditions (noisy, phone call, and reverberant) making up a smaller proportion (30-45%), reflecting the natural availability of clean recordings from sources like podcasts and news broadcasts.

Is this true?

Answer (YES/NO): NO